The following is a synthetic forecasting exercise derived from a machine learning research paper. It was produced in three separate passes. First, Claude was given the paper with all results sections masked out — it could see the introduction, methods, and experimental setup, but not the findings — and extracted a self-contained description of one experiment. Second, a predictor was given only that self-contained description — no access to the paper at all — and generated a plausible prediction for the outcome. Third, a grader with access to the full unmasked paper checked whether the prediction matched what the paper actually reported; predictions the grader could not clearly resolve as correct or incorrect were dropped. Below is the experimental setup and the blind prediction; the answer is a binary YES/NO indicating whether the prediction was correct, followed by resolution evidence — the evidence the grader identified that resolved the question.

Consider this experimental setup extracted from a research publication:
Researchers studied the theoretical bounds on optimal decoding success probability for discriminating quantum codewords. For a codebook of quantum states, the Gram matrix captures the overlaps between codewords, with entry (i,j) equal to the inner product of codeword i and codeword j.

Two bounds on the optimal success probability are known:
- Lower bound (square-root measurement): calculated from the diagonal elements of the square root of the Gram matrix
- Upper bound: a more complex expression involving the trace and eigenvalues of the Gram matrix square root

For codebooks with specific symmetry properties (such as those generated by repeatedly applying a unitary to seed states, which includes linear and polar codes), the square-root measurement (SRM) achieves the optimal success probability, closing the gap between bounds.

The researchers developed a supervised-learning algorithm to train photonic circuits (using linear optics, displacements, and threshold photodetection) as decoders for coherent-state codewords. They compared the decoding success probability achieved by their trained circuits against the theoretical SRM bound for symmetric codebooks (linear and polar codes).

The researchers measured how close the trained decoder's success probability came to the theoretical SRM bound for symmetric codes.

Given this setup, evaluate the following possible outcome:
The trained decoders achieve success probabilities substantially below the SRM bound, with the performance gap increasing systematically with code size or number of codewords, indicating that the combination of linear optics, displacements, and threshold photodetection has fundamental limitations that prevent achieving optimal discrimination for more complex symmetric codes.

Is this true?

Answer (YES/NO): NO